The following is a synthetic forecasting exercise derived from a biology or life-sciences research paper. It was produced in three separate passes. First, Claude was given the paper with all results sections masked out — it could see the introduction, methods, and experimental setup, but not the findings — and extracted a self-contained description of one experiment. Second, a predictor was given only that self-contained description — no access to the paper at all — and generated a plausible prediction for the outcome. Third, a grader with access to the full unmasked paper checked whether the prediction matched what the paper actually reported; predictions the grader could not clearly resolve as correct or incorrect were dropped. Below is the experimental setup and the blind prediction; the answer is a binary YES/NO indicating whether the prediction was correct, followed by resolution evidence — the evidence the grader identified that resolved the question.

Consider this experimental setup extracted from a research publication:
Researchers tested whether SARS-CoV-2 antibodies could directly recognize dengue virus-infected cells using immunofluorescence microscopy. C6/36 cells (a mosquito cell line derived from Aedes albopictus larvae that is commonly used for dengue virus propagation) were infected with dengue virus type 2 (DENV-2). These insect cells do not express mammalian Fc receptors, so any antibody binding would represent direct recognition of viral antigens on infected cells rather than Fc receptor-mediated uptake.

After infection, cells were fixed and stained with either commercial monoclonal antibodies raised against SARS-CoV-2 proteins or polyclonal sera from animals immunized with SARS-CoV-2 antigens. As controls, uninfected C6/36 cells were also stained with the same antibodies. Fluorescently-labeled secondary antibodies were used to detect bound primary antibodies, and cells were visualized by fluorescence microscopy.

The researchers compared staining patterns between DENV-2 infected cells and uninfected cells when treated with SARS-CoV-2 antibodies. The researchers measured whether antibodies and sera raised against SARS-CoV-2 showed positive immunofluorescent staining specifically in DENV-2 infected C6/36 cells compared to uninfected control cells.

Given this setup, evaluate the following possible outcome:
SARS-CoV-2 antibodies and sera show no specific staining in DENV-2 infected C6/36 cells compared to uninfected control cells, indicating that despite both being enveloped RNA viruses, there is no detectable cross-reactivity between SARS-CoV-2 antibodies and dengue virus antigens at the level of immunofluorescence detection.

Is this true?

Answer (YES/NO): NO